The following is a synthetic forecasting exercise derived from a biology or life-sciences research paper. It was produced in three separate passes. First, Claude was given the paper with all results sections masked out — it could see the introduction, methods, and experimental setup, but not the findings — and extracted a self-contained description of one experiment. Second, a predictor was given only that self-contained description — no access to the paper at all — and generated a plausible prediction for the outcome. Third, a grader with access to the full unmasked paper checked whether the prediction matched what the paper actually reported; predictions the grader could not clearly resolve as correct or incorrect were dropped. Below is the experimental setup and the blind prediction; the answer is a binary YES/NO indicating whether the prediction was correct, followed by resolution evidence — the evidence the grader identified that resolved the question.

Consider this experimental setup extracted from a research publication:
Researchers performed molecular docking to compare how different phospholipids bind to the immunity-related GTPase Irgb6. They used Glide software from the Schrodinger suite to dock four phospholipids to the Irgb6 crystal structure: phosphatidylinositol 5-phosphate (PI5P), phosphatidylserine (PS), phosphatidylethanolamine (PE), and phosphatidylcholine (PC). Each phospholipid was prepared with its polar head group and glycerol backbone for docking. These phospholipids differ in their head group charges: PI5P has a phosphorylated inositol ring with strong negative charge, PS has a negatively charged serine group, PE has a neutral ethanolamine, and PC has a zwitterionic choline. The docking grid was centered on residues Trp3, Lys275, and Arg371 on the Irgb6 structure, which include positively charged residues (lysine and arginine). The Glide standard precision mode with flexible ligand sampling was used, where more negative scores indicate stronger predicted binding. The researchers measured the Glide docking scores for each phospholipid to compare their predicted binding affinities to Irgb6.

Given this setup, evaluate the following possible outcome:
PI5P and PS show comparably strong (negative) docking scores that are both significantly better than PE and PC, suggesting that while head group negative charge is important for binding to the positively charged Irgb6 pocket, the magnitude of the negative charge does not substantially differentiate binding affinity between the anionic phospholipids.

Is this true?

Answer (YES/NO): NO